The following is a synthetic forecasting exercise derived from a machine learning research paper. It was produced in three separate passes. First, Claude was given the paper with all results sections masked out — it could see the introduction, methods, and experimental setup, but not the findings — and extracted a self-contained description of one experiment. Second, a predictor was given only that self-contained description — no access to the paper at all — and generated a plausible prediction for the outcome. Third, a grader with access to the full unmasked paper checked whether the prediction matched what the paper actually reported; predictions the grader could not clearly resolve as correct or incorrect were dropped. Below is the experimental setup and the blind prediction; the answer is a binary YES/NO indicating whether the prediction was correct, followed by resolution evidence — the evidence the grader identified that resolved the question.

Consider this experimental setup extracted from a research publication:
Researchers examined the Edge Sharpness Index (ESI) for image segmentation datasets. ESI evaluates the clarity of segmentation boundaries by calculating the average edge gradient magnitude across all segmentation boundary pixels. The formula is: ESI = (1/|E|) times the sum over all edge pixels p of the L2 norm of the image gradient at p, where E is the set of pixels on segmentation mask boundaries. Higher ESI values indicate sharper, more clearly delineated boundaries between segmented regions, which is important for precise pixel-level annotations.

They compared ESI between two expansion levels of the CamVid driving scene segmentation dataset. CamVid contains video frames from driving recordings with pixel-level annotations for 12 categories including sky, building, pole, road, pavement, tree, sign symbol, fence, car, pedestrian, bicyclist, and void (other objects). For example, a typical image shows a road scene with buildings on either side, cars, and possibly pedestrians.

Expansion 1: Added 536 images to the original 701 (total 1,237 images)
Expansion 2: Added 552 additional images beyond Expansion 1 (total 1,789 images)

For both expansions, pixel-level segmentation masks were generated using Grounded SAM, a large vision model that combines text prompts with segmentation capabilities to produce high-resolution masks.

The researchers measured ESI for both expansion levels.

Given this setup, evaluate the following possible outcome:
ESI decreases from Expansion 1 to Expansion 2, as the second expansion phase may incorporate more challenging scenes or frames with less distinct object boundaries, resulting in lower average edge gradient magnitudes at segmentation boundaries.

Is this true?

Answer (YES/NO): NO